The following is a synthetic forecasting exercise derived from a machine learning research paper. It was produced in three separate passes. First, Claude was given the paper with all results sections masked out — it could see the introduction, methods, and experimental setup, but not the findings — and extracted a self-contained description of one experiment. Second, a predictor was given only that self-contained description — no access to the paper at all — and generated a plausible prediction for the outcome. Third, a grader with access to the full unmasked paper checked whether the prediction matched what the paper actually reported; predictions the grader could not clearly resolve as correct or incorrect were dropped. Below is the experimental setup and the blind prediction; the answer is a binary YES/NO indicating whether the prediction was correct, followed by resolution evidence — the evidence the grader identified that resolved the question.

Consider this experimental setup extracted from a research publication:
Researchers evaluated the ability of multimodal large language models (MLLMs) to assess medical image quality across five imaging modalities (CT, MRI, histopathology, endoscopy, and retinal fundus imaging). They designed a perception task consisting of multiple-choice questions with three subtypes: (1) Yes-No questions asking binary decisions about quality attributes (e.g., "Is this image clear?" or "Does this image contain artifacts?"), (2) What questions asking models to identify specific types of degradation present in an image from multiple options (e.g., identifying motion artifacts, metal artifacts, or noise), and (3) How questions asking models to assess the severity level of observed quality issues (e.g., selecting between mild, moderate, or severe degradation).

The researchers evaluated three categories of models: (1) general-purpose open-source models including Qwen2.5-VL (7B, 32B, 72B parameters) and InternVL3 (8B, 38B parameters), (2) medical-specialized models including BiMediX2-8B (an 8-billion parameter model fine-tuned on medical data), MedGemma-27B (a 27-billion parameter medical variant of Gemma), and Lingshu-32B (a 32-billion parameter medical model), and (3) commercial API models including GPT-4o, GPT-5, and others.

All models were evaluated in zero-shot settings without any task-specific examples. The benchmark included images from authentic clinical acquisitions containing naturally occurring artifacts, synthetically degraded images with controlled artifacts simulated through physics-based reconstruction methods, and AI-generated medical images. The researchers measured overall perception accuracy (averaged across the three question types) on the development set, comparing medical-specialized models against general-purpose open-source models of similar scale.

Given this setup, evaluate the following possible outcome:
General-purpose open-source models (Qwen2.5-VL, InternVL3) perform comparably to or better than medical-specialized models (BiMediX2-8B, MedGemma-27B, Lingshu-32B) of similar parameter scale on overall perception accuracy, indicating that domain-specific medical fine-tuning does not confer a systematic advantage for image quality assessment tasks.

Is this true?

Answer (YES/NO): YES